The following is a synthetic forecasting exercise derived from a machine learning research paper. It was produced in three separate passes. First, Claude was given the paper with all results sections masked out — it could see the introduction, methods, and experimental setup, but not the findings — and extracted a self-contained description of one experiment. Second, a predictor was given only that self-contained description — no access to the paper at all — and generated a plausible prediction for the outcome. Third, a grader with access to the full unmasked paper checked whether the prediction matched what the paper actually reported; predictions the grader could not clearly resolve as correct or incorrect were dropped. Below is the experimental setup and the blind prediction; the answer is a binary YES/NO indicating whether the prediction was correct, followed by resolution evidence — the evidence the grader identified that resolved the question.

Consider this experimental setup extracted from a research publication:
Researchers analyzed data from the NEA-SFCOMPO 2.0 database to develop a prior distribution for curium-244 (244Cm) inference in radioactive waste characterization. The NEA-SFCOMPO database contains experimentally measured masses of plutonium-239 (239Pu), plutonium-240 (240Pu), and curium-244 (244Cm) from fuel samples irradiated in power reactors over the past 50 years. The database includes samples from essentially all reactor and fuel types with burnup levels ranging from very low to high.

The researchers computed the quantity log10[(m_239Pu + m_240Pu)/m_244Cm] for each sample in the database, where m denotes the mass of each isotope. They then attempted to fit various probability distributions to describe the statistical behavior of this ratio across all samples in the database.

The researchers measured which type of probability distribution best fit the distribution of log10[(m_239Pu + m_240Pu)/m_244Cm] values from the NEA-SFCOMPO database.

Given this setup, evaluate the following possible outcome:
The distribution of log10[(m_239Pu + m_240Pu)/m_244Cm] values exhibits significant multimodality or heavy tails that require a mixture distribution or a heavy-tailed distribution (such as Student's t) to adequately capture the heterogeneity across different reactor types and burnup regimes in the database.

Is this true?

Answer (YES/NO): NO